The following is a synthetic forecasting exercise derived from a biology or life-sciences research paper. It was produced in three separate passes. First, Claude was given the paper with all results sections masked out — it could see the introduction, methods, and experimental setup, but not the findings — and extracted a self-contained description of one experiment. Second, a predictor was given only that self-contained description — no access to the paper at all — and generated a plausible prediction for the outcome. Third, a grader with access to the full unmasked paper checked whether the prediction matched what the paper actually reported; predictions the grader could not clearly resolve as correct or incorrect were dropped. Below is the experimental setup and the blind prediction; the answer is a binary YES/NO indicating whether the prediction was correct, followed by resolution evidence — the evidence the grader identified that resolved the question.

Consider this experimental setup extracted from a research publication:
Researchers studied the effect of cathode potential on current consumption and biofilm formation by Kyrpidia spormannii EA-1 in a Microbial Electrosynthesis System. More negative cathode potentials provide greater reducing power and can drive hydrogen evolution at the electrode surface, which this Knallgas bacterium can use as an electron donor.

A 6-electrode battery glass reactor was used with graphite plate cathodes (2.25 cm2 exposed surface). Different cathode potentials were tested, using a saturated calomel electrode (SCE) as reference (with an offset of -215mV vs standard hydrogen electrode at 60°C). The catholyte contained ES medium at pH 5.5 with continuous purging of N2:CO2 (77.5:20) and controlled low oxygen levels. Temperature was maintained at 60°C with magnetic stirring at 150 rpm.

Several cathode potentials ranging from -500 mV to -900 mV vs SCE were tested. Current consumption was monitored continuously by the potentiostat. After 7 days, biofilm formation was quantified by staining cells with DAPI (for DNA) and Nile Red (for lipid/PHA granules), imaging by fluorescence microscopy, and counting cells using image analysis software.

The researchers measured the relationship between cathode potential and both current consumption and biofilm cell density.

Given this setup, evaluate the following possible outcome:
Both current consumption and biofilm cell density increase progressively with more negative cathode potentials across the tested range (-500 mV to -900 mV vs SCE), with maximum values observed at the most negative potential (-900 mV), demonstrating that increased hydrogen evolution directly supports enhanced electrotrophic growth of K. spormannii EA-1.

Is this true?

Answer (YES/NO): NO